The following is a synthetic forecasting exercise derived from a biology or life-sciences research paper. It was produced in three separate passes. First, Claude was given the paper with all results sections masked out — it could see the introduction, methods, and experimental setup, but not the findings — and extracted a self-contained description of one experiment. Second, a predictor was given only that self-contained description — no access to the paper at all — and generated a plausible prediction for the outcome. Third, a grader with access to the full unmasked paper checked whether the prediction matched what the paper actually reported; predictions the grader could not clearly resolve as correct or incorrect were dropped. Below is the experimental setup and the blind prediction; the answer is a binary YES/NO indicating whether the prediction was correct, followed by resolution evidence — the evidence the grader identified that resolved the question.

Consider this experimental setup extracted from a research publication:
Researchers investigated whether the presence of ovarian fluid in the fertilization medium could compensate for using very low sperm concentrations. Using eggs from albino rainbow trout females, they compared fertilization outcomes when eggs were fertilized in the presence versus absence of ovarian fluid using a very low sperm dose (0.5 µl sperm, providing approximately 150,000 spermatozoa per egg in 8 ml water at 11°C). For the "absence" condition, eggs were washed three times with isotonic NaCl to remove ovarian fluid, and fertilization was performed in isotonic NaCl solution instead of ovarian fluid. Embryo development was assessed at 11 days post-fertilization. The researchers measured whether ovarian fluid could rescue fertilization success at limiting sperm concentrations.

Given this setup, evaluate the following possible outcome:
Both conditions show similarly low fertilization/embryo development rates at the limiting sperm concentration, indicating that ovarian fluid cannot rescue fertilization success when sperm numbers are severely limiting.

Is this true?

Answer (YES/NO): NO